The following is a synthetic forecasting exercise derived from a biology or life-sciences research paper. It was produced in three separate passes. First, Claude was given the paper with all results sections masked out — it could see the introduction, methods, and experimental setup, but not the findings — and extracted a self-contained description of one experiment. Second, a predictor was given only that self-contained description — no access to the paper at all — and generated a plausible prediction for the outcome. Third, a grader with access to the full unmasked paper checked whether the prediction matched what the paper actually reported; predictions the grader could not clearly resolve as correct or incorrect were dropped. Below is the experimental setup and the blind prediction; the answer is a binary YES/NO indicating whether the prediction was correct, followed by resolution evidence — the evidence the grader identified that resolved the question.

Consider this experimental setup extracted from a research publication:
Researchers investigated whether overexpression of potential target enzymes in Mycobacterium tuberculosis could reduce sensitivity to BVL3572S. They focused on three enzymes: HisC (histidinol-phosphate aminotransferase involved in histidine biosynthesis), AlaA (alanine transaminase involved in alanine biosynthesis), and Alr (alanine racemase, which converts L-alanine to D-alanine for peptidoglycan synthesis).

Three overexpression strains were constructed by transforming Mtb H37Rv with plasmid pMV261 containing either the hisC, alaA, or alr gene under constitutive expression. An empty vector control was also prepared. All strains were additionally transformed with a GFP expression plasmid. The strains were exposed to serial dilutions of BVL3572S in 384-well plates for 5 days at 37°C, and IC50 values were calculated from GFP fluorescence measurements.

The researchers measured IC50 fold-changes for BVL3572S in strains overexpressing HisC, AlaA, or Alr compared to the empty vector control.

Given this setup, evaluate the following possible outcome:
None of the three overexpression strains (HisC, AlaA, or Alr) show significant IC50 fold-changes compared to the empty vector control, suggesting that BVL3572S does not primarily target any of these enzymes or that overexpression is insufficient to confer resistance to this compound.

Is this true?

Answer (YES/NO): NO